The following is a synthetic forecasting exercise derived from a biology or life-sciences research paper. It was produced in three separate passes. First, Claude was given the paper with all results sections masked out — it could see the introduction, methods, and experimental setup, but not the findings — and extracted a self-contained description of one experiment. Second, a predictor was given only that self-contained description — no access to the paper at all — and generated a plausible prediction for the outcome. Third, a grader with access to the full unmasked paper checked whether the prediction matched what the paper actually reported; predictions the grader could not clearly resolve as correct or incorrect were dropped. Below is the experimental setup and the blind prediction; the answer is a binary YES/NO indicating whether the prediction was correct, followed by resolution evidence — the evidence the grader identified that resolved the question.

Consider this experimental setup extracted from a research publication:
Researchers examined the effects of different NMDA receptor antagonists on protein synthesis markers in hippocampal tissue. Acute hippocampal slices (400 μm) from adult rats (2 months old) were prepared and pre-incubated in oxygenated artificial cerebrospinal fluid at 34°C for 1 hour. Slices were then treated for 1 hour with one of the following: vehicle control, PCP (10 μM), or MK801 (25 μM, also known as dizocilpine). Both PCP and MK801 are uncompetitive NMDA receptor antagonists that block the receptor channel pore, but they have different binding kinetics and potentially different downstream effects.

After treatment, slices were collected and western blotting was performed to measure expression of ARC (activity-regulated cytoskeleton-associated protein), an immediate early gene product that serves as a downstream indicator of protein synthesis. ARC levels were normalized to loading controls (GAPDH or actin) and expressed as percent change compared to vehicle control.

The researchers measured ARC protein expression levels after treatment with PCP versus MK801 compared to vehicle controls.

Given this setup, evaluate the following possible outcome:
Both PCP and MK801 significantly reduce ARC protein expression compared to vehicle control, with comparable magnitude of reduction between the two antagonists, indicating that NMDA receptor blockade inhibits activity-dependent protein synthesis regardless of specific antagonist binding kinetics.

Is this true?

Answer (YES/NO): NO